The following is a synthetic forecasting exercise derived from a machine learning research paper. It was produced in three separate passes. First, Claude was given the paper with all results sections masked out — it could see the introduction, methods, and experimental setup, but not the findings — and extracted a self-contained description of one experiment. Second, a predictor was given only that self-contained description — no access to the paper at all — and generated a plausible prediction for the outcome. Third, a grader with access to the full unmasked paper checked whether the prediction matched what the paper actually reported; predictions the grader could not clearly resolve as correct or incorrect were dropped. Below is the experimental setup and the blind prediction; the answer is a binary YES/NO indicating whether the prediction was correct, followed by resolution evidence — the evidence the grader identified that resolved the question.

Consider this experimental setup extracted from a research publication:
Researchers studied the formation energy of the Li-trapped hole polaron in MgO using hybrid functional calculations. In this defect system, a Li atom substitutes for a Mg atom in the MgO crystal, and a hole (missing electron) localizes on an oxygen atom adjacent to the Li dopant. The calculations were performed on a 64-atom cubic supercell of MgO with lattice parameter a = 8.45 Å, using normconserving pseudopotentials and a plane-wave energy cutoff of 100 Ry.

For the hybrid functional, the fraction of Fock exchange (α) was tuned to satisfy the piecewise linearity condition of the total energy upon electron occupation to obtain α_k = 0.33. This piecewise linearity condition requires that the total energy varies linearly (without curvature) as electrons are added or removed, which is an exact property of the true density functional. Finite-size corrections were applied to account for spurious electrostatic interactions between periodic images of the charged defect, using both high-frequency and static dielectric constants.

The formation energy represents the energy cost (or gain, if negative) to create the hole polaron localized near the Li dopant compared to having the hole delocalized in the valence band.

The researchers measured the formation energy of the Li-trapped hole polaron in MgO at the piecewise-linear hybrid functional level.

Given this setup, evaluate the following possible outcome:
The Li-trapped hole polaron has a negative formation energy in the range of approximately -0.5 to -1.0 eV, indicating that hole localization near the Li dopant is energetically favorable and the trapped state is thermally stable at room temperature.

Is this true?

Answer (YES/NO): NO